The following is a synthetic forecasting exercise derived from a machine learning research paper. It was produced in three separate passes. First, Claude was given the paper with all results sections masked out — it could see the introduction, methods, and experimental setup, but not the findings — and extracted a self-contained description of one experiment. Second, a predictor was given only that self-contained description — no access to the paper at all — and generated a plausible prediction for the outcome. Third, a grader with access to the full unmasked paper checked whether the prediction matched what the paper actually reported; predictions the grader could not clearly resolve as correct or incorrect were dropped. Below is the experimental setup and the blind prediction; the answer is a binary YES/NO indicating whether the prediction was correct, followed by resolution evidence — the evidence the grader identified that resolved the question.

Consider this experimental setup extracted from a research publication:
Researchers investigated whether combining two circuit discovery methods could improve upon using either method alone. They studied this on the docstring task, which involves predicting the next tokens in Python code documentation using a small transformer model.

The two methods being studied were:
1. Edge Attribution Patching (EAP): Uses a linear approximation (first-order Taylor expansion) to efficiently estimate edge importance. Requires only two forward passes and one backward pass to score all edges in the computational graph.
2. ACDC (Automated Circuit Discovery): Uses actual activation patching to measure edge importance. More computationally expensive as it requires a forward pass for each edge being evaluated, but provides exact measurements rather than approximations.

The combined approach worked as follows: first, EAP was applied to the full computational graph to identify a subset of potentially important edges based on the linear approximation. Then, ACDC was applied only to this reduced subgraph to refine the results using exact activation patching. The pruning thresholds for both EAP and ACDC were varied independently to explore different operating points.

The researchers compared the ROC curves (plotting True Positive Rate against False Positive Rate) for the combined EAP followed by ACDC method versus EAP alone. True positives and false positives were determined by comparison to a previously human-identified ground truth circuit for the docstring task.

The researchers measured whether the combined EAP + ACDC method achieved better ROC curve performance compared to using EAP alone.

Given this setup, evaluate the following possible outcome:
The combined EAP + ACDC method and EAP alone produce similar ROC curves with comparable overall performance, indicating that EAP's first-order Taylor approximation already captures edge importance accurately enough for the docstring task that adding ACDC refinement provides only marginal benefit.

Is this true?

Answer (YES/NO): NO